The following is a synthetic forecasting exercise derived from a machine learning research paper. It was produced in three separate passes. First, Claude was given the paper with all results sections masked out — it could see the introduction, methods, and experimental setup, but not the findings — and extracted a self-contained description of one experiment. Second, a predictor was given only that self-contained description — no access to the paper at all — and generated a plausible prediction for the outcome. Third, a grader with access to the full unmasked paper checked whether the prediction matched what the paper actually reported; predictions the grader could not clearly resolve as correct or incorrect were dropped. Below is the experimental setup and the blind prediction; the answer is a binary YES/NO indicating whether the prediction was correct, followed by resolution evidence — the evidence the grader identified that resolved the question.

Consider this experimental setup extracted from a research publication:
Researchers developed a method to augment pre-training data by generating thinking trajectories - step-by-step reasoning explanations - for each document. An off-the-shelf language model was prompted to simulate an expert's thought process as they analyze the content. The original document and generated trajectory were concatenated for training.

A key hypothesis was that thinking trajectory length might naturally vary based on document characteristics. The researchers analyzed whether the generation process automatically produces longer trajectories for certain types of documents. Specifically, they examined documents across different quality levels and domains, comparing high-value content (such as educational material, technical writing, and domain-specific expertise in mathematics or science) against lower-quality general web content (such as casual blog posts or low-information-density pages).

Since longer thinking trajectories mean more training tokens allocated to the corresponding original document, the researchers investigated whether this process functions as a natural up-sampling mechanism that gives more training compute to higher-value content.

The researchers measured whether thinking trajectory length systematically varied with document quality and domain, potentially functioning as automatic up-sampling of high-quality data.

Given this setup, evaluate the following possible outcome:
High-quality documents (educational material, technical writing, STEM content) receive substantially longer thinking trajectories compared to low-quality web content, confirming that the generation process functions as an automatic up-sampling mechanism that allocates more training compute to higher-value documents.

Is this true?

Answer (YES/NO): YES